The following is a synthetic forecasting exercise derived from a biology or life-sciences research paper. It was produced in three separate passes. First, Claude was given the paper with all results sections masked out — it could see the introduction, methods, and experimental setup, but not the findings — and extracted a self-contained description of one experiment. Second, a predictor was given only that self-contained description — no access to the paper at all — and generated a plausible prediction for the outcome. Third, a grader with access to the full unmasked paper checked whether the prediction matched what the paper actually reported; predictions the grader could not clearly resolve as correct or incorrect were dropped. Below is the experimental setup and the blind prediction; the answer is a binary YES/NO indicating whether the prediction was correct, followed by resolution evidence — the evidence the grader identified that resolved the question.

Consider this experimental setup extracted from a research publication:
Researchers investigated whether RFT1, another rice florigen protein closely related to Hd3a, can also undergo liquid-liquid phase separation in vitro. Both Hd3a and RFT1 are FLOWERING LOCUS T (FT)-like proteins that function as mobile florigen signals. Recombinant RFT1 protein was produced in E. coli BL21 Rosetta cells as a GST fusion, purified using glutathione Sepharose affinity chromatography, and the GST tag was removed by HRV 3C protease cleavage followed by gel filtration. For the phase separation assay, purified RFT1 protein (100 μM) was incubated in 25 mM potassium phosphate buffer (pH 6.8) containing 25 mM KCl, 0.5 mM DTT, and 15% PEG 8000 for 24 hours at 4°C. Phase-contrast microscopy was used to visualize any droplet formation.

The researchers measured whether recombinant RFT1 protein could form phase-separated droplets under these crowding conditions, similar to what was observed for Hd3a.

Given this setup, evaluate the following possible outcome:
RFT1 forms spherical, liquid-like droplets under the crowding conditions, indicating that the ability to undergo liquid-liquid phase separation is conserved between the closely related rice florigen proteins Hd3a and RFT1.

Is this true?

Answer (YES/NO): YES